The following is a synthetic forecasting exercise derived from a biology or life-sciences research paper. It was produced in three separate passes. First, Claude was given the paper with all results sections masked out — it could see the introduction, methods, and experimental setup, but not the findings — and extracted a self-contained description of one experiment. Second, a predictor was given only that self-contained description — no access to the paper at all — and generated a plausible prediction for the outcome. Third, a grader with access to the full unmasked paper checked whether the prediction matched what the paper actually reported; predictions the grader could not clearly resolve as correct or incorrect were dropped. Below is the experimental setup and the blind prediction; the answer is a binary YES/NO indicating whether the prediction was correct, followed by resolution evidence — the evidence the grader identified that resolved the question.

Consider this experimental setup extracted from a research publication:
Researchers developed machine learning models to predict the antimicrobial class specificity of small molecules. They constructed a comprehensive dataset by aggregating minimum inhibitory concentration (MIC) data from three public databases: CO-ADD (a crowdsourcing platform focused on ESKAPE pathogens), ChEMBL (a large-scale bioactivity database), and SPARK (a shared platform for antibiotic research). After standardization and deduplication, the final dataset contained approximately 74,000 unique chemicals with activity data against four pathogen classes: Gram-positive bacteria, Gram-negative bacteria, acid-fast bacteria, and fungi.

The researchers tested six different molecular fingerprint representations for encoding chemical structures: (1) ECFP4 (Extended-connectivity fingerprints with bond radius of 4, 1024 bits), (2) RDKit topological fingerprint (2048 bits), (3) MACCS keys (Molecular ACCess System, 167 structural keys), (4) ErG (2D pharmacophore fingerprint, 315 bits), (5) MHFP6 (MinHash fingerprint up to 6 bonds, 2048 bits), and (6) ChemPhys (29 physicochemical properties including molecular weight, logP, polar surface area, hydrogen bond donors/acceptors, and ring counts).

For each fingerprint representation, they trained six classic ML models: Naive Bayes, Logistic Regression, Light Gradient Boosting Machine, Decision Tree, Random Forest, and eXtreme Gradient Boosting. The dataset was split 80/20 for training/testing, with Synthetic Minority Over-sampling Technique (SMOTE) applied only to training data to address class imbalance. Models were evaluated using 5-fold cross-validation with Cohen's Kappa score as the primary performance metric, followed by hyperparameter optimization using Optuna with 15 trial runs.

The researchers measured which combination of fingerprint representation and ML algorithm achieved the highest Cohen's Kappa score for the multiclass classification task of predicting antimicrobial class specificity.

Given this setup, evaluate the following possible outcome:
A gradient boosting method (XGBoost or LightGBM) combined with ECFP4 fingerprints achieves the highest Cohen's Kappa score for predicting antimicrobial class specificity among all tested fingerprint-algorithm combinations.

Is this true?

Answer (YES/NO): NO